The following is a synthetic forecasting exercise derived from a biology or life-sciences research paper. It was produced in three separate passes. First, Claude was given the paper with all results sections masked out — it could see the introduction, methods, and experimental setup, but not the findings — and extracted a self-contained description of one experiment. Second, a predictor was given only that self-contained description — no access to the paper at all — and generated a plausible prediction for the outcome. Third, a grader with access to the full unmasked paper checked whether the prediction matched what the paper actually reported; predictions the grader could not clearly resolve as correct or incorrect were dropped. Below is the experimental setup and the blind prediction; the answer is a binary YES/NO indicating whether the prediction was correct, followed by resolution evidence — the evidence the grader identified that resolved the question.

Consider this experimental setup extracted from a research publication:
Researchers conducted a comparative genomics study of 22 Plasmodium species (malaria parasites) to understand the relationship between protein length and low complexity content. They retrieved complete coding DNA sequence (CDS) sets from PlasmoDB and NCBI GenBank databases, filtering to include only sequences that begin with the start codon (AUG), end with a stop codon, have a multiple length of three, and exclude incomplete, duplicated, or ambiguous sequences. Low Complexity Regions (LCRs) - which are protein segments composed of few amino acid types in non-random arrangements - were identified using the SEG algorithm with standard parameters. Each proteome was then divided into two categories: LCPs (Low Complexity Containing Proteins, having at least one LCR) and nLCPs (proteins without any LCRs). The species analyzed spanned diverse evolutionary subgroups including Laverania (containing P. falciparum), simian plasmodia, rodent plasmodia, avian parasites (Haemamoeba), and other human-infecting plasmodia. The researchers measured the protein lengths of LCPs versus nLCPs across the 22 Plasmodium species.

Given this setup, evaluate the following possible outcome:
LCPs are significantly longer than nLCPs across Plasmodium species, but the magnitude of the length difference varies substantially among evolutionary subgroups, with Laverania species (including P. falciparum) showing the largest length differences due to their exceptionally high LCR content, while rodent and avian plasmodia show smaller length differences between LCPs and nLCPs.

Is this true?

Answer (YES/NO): NO